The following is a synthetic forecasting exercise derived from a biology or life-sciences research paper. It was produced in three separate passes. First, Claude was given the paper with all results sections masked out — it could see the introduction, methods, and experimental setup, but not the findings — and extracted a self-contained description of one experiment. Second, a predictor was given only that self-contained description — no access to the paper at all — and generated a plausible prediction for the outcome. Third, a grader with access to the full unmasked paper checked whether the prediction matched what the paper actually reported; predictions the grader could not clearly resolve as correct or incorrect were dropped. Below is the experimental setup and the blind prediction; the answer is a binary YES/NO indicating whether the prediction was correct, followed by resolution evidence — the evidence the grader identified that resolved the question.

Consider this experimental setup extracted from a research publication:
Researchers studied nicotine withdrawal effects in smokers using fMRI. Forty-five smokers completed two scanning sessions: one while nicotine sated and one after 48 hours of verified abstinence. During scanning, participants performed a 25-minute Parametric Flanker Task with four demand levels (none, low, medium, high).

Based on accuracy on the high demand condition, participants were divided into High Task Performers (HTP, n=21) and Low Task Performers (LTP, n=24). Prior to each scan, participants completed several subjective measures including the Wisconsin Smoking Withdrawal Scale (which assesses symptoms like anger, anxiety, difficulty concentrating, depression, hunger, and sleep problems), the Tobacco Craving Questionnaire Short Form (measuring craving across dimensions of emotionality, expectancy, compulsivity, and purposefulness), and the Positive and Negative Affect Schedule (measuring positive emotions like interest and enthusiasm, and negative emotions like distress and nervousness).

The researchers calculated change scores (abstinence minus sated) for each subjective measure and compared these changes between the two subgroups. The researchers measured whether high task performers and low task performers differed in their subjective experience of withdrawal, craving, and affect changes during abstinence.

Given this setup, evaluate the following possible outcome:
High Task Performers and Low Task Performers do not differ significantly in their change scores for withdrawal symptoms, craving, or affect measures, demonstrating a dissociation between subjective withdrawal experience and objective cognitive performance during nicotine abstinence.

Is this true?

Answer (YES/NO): YES